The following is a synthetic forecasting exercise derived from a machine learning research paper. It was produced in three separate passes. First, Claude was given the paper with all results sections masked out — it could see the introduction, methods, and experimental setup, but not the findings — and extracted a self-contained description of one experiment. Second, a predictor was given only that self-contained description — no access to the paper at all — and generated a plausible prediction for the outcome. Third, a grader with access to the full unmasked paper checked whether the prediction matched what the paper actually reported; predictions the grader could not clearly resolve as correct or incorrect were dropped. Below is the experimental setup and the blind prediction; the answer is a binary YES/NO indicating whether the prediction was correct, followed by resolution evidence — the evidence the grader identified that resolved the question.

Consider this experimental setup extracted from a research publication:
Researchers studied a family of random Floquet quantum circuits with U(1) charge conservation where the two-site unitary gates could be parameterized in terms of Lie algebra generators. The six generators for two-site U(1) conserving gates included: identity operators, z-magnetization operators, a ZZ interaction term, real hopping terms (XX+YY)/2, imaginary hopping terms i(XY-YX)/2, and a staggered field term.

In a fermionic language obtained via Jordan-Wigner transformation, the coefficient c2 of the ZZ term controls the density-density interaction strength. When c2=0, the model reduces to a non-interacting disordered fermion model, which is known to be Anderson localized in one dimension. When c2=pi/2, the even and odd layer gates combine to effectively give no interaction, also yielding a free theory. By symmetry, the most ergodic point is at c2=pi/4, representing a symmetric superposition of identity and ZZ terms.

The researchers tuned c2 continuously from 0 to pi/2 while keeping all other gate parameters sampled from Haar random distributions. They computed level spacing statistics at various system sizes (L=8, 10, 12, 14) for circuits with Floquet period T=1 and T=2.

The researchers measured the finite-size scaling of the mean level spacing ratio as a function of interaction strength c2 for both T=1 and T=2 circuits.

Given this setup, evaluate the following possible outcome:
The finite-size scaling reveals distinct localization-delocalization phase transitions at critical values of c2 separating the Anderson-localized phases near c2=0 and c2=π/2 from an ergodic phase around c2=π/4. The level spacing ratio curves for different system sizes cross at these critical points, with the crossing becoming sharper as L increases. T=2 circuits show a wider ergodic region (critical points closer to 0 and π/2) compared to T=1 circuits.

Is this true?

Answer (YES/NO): NO